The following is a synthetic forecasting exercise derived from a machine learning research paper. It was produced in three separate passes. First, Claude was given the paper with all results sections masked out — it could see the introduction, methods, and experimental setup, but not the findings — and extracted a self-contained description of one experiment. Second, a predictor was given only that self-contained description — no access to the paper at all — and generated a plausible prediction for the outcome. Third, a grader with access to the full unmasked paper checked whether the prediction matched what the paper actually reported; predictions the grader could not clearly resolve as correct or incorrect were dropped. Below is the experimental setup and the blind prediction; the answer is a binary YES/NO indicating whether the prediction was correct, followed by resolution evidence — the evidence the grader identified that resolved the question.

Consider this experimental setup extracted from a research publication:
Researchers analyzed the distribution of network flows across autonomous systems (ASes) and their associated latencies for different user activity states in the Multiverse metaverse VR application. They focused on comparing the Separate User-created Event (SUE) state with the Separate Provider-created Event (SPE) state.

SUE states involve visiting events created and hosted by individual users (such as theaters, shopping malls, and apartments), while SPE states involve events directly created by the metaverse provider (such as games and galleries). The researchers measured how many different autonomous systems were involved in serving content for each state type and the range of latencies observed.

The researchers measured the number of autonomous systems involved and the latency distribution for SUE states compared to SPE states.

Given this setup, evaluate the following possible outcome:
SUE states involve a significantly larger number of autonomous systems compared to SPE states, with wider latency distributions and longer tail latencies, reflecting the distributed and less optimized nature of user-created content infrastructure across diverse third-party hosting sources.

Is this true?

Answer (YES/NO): YES